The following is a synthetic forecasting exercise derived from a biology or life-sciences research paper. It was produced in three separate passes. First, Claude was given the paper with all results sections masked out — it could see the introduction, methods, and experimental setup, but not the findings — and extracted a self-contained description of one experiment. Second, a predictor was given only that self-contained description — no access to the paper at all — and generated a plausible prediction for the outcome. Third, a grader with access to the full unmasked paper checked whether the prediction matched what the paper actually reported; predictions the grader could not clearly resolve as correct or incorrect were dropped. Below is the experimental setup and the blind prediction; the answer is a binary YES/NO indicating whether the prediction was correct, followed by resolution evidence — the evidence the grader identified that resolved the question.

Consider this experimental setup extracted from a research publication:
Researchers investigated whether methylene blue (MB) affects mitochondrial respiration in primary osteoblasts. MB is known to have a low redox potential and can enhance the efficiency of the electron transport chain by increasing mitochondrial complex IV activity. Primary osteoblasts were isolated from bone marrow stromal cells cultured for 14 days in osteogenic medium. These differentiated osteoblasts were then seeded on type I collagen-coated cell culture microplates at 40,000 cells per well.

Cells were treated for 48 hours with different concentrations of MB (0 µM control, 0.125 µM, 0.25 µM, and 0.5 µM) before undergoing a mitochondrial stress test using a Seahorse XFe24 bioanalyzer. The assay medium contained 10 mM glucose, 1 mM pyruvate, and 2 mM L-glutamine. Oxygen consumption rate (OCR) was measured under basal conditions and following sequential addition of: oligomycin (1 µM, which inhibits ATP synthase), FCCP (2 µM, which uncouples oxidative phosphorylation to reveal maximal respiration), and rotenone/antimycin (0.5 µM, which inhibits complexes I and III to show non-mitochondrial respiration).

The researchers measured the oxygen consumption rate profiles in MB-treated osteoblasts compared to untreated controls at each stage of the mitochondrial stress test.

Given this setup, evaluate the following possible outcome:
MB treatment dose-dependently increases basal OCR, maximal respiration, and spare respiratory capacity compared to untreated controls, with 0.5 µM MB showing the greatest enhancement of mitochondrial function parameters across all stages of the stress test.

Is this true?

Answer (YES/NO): NO